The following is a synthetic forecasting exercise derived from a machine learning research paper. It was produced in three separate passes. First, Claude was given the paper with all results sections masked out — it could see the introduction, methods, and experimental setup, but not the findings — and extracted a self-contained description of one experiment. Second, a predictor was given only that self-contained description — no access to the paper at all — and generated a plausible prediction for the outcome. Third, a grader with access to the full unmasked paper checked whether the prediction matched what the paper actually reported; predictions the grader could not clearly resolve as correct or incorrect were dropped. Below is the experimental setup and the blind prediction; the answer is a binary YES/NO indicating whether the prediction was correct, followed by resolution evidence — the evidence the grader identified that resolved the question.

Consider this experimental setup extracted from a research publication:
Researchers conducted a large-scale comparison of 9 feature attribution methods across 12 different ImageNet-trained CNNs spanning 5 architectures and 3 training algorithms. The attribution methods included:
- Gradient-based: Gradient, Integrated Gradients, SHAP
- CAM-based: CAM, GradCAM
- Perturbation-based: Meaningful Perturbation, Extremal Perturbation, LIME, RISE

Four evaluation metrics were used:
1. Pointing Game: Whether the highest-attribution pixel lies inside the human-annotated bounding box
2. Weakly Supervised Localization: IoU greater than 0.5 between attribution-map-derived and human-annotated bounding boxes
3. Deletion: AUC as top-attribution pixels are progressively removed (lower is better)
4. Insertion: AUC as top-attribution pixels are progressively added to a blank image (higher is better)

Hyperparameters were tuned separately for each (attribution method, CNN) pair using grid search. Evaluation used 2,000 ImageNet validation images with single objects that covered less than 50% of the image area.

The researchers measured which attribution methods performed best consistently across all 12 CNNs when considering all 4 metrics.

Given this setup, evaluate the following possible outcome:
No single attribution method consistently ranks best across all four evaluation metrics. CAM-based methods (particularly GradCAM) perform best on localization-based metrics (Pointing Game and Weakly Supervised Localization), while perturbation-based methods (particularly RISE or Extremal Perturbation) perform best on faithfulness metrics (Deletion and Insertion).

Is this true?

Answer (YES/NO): NO